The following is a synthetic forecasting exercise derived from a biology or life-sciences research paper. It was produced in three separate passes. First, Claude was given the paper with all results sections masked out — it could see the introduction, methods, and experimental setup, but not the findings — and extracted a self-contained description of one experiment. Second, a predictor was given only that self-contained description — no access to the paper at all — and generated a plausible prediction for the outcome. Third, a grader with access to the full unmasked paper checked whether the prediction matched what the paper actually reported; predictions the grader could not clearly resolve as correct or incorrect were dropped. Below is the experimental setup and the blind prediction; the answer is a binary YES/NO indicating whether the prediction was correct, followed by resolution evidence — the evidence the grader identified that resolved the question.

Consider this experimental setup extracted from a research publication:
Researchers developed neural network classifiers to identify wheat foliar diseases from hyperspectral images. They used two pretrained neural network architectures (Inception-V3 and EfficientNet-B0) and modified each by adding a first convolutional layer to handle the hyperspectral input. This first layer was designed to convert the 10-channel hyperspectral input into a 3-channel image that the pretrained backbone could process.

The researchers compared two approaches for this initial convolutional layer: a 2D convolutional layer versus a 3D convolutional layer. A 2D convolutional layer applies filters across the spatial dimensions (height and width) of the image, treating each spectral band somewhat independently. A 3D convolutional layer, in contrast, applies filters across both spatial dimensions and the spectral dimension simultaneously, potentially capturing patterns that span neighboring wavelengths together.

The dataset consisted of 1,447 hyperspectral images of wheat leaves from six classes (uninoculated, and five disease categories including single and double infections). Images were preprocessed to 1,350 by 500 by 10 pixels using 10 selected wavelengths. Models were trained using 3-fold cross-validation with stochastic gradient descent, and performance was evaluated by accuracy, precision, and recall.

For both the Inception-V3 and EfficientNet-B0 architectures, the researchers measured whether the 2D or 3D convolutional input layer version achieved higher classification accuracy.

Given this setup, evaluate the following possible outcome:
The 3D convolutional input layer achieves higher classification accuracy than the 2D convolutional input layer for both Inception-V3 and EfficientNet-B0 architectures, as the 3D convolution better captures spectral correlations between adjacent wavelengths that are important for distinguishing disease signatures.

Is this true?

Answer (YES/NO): NO